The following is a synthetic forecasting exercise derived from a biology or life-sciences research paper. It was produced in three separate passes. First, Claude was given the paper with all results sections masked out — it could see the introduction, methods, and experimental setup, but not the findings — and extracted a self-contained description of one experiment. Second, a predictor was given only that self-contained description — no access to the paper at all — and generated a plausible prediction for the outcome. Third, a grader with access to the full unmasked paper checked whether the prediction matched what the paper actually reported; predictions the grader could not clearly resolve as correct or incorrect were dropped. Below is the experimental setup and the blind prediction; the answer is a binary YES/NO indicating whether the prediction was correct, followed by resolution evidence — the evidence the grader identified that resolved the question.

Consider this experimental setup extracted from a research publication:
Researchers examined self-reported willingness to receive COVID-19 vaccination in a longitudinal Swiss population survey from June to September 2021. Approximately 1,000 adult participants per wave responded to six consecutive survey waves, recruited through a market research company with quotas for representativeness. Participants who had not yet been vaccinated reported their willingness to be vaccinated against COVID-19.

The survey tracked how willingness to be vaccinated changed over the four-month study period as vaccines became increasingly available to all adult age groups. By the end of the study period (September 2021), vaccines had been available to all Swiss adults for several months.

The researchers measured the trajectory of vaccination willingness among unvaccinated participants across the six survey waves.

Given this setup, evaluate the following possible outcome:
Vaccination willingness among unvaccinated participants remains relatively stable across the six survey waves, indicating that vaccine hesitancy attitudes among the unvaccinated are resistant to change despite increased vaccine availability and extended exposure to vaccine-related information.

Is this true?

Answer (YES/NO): NO